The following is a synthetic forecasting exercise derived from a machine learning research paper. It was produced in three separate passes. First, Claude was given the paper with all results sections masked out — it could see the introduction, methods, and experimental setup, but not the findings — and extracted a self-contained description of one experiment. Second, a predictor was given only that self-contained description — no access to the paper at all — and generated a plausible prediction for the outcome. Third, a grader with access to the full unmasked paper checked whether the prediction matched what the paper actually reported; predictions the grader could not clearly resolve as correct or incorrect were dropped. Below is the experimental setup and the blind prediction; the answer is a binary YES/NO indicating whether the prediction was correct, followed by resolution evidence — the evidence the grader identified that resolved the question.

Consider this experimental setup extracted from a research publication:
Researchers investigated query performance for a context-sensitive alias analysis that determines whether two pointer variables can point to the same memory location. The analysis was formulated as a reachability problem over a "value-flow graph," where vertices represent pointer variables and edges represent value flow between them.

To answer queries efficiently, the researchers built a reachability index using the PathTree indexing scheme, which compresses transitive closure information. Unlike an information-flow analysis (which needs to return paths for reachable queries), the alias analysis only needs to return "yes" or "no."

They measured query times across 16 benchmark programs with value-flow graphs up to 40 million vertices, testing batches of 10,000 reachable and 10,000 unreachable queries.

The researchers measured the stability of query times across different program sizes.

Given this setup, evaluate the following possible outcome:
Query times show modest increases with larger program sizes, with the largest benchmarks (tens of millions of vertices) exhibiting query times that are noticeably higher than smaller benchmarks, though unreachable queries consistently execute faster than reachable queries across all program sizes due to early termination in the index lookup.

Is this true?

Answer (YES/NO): NO